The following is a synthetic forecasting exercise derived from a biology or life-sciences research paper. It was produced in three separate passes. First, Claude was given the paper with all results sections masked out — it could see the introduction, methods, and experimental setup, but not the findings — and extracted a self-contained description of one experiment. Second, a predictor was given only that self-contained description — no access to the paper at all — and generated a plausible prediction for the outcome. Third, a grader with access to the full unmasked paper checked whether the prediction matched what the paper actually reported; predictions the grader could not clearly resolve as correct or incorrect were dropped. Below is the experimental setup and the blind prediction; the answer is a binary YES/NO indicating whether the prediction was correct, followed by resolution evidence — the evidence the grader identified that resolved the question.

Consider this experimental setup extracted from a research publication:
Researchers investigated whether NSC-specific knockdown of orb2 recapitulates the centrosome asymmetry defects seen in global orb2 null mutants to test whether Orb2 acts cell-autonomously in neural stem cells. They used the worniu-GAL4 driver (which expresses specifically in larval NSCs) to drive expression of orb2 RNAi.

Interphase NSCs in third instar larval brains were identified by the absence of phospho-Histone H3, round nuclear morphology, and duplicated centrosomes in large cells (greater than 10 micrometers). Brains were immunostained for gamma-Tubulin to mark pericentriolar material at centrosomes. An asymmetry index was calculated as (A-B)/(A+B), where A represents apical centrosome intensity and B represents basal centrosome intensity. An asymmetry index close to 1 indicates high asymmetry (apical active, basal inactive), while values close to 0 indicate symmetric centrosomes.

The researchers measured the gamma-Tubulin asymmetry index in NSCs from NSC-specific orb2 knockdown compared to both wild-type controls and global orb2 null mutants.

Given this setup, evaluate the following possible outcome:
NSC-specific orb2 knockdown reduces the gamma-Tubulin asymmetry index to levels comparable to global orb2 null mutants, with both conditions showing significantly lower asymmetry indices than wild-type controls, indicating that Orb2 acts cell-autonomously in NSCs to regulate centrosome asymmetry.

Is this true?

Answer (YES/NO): YES